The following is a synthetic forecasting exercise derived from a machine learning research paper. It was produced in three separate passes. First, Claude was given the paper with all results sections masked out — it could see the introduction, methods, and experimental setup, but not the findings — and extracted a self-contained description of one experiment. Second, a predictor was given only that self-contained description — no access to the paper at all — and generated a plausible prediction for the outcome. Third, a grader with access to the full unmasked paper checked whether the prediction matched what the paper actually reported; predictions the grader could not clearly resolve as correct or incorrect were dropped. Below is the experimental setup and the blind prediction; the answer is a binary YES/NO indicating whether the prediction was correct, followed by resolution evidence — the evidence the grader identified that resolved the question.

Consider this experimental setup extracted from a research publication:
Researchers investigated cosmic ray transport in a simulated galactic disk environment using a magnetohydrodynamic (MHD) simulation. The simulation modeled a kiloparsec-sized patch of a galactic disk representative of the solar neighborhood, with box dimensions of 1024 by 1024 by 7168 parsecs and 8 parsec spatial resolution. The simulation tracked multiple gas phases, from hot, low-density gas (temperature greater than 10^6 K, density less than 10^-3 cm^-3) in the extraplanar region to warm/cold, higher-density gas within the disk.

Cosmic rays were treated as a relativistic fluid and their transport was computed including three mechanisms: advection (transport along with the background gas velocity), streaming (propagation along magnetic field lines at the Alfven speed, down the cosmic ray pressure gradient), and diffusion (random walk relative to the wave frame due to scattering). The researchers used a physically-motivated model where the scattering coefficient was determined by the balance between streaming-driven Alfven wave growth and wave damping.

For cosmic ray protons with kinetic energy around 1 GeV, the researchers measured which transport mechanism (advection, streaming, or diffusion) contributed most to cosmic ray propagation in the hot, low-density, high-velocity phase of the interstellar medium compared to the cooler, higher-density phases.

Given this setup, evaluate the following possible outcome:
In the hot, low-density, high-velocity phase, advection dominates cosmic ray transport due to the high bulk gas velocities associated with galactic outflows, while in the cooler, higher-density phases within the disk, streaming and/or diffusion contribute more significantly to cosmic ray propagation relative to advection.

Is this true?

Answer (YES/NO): YES